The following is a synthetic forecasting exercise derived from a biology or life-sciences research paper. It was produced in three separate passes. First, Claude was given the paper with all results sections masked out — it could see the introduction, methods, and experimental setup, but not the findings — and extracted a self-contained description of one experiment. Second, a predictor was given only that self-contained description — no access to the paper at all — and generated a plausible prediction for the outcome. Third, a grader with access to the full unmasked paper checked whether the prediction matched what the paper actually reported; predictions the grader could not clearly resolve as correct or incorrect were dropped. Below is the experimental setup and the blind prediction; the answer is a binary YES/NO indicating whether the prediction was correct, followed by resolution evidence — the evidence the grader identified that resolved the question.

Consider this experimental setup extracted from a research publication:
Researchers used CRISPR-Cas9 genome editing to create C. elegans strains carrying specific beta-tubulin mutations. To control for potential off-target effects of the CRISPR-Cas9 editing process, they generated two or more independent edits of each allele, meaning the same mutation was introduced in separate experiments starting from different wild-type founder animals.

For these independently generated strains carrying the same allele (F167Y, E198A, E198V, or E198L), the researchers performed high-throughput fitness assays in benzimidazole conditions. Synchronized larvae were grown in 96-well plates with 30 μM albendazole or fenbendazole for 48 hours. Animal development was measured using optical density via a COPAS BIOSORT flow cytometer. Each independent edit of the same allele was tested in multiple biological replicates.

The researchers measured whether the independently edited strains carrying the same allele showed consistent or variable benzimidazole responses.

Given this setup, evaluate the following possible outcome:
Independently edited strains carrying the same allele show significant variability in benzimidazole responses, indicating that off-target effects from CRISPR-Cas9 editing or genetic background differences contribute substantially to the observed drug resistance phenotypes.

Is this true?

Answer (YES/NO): NO